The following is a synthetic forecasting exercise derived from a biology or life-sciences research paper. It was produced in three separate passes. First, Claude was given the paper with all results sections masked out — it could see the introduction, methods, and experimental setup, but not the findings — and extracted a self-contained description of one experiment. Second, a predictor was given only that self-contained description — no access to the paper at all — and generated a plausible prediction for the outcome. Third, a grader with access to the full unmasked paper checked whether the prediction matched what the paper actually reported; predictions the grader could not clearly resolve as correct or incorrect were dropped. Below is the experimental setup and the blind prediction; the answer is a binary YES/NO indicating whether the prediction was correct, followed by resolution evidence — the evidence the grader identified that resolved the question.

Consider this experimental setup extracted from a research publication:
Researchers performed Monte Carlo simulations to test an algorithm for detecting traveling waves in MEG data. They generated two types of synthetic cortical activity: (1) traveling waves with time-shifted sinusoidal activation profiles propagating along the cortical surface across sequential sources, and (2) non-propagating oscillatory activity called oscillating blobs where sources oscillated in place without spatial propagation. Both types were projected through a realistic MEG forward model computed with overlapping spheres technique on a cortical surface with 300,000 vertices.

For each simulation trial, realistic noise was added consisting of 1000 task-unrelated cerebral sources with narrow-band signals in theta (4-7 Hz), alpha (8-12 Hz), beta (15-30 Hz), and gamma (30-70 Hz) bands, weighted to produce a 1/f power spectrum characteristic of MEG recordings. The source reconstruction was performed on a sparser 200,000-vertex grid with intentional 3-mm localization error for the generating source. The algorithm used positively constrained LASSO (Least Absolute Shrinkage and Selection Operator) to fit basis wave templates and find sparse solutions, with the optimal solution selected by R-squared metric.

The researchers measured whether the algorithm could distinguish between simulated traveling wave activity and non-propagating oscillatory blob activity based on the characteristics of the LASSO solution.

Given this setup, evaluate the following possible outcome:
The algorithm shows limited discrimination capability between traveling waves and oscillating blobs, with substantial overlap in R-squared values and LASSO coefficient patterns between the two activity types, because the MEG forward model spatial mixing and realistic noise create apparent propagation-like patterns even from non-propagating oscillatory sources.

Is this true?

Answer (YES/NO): NO